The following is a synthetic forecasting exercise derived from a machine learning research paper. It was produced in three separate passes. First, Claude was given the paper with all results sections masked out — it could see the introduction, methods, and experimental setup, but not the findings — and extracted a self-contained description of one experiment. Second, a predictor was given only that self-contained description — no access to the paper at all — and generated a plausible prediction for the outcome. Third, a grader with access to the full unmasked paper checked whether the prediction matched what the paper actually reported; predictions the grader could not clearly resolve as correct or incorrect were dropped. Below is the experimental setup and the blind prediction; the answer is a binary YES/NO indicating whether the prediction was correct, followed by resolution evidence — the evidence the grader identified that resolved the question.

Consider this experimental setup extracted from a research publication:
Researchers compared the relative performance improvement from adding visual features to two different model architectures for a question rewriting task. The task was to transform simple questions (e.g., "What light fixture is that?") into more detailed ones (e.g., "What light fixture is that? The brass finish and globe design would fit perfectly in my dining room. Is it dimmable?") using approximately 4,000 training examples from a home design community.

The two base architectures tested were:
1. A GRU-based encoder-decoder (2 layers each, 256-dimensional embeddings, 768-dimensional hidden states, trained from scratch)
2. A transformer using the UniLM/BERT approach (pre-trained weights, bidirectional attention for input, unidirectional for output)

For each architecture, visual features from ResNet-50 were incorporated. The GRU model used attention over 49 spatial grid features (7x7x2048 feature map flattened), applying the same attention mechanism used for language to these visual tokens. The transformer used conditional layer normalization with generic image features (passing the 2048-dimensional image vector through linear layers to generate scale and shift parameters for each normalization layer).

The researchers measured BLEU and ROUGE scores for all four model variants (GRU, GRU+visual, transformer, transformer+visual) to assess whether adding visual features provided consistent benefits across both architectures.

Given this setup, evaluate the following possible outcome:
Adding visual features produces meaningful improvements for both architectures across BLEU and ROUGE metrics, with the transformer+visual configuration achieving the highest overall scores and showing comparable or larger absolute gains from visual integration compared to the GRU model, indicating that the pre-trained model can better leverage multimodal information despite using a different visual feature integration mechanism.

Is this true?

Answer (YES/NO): NO